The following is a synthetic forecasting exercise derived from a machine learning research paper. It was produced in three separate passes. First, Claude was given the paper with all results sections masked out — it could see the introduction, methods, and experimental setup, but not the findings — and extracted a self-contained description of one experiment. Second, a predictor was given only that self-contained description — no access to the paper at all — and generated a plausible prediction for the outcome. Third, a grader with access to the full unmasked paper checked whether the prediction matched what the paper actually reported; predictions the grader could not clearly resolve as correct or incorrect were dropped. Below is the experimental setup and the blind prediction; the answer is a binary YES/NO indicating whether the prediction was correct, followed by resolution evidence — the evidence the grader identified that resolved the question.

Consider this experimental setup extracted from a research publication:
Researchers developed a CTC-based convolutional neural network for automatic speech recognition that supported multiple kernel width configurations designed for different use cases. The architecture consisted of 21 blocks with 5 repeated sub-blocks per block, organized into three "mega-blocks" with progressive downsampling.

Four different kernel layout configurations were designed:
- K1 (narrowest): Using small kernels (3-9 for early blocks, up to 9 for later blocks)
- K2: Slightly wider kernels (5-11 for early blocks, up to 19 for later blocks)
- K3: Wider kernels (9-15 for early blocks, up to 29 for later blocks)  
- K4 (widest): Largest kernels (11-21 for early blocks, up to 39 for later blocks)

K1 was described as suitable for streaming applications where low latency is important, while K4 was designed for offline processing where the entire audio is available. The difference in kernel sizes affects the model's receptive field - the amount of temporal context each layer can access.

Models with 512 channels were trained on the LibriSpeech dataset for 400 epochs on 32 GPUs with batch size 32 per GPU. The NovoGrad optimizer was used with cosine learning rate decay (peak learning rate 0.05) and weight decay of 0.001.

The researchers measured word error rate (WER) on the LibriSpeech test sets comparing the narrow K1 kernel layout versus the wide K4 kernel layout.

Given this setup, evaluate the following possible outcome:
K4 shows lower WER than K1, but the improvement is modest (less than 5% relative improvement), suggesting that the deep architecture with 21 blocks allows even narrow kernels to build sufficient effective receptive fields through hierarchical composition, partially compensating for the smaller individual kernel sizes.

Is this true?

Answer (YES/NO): NO